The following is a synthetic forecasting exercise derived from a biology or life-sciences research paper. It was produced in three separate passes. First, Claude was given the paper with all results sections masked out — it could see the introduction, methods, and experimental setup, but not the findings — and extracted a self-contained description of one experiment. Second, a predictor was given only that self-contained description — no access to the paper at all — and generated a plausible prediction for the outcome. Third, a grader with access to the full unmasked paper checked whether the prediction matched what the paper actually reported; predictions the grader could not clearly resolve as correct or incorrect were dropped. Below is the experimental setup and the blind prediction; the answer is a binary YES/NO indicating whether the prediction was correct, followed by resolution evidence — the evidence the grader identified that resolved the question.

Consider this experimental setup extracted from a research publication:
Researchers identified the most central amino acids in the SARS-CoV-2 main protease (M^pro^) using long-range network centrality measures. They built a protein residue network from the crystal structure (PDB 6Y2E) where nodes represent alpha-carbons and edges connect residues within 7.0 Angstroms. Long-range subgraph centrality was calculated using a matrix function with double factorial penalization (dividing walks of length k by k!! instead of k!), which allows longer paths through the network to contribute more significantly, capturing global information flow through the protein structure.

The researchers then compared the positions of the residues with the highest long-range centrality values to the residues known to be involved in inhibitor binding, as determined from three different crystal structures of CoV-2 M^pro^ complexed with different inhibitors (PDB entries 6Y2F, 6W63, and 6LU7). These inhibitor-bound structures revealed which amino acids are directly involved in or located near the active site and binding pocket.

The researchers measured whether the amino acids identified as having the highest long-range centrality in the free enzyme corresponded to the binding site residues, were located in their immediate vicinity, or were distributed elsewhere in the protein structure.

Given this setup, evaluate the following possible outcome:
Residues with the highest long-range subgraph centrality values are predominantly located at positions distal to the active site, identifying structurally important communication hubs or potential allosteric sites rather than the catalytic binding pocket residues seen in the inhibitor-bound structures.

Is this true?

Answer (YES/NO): NO